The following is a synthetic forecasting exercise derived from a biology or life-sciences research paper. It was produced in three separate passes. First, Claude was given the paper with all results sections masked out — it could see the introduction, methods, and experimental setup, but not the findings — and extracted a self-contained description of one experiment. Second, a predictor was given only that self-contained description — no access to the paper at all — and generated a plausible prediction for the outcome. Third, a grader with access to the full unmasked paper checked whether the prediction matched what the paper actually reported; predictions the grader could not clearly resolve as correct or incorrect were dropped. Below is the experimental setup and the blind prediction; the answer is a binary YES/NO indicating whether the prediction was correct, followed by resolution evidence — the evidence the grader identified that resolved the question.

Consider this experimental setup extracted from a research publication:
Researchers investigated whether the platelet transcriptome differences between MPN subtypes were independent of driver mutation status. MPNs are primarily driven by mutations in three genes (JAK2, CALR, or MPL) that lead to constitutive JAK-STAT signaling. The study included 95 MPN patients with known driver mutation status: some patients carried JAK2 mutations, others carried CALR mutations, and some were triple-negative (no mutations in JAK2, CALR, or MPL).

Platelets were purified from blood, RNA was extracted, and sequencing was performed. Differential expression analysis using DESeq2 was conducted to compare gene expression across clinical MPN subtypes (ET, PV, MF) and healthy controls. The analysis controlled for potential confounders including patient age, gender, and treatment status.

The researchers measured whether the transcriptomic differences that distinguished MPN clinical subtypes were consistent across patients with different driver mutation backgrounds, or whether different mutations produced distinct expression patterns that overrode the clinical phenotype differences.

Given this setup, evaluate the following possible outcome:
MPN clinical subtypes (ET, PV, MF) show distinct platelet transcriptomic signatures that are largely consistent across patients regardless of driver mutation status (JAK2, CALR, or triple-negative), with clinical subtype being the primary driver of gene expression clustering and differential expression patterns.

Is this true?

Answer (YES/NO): YES